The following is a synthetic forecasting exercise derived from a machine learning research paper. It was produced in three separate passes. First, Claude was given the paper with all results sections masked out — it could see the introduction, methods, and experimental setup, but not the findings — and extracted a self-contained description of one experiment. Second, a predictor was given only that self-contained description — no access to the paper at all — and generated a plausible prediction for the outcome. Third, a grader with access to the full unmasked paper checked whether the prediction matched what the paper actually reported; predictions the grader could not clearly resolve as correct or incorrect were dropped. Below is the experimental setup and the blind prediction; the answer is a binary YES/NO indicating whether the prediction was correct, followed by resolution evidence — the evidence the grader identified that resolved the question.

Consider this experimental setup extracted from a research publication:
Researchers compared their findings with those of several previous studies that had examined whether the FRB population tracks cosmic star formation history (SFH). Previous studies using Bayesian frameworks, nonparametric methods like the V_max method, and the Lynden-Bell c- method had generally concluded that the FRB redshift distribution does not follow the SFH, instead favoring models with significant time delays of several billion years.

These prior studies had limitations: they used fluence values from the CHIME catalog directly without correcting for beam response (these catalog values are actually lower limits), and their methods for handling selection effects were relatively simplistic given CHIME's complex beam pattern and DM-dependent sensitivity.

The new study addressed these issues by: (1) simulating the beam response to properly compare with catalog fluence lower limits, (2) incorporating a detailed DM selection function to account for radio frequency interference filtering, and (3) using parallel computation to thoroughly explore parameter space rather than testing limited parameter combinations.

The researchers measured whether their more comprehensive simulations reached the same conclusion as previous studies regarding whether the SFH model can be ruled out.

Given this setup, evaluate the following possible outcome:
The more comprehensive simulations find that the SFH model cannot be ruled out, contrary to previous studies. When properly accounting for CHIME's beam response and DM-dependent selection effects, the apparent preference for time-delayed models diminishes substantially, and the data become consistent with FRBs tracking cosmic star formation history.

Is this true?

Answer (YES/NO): YES